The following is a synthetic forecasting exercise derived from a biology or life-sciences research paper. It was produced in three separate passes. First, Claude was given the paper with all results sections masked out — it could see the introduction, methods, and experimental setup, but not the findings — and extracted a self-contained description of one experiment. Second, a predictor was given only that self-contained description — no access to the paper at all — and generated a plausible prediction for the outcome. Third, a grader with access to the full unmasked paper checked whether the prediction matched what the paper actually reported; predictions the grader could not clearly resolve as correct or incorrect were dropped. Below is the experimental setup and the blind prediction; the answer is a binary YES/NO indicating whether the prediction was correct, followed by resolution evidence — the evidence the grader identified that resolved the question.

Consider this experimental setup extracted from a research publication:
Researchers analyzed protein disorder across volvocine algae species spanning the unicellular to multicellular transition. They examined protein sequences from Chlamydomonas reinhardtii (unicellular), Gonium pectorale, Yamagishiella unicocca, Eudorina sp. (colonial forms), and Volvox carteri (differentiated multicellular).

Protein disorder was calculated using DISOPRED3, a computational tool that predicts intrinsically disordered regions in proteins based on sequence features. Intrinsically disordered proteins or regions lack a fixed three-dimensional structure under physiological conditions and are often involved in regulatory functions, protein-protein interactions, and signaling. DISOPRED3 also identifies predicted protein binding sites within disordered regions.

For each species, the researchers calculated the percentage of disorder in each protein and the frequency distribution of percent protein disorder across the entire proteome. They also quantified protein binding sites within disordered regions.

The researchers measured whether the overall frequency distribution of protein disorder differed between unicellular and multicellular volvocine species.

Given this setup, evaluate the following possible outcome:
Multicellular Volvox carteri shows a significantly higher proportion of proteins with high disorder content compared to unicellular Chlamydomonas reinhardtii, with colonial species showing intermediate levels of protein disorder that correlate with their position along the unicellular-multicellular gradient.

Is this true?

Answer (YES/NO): NO